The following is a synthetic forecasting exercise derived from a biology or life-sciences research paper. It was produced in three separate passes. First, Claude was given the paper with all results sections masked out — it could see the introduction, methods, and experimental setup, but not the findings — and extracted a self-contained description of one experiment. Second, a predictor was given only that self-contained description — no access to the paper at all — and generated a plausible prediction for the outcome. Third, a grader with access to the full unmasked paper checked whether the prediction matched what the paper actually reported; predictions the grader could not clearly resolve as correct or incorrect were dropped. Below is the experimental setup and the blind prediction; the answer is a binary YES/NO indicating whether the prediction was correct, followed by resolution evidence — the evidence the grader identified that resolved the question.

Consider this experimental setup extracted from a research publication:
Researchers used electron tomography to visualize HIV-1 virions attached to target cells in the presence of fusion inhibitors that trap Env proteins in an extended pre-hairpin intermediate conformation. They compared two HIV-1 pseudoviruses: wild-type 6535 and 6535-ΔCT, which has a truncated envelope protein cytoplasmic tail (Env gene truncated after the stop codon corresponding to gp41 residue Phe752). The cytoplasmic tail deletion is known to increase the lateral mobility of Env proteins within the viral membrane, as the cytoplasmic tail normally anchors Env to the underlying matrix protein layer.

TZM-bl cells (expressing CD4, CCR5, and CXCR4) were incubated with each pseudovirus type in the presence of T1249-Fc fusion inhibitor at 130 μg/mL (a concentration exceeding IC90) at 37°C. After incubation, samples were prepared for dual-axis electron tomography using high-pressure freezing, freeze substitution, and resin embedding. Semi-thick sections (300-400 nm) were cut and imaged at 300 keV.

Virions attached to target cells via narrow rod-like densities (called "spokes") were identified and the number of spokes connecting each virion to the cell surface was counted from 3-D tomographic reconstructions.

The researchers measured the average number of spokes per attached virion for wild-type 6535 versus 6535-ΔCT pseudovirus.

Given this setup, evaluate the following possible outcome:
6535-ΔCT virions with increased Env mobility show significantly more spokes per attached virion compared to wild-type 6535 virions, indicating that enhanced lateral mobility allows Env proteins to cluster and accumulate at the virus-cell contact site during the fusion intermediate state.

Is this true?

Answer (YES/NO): YES